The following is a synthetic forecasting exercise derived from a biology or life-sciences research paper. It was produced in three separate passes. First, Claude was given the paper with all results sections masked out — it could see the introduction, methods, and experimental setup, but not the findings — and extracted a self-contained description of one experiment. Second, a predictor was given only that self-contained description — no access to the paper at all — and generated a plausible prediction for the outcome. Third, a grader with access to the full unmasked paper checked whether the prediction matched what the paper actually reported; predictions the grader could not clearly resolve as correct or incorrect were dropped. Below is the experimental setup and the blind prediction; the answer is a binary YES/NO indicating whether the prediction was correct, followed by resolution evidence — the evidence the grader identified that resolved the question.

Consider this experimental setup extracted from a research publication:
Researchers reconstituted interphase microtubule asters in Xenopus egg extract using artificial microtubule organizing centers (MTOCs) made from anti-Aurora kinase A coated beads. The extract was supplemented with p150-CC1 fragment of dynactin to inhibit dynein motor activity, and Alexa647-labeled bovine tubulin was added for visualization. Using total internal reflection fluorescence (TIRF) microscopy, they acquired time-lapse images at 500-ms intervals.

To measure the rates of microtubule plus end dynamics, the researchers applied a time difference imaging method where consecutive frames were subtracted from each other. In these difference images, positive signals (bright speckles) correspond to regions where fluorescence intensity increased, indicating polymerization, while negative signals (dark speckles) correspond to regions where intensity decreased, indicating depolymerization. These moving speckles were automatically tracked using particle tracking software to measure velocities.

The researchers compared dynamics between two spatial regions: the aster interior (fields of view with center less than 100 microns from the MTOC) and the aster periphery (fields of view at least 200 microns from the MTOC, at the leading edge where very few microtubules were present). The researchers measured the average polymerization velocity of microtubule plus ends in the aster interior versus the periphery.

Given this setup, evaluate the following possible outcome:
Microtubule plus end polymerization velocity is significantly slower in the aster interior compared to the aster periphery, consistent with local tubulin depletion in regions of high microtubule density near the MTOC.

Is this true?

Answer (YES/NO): NO